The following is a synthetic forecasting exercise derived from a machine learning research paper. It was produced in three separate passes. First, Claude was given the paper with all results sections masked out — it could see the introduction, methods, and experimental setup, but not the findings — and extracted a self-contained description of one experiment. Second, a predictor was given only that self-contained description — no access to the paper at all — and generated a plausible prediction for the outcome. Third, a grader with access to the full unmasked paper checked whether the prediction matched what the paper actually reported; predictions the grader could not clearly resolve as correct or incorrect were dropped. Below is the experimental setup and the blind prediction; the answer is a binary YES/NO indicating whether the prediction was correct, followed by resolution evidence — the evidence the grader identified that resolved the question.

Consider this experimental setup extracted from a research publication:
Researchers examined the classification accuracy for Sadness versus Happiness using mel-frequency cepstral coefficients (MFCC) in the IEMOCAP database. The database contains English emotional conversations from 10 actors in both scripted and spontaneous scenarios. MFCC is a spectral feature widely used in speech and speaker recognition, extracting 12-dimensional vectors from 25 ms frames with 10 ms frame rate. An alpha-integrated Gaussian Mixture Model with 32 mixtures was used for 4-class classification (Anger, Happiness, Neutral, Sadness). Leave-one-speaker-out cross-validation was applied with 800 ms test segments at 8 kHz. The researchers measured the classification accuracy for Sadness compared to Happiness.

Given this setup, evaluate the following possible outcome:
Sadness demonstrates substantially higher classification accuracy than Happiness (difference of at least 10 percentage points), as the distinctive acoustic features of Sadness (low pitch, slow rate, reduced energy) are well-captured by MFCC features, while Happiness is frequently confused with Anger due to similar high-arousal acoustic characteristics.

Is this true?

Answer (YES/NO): YES